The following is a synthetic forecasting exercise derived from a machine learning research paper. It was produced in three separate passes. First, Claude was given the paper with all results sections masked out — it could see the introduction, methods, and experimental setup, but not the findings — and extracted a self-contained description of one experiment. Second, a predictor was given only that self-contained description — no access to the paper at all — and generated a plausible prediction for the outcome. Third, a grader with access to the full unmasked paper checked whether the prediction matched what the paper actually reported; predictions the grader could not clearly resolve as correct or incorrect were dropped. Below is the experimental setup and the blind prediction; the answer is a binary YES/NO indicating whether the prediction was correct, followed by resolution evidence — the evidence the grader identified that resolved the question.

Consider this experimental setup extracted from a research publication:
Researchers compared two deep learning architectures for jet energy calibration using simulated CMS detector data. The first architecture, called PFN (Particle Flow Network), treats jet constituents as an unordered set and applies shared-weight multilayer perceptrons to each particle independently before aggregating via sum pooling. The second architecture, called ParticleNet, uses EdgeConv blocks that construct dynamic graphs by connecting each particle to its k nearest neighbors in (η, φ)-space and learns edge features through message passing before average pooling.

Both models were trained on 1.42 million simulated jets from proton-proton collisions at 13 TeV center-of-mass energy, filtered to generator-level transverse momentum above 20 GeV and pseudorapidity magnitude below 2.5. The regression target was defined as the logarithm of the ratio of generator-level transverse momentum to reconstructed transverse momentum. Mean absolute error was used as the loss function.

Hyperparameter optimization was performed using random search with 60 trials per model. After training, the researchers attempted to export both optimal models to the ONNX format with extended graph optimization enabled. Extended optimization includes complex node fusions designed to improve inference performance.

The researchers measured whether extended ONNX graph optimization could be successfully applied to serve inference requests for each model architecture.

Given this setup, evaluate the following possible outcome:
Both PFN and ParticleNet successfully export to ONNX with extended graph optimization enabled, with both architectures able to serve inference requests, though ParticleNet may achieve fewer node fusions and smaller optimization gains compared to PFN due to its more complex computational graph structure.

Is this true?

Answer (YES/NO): NO